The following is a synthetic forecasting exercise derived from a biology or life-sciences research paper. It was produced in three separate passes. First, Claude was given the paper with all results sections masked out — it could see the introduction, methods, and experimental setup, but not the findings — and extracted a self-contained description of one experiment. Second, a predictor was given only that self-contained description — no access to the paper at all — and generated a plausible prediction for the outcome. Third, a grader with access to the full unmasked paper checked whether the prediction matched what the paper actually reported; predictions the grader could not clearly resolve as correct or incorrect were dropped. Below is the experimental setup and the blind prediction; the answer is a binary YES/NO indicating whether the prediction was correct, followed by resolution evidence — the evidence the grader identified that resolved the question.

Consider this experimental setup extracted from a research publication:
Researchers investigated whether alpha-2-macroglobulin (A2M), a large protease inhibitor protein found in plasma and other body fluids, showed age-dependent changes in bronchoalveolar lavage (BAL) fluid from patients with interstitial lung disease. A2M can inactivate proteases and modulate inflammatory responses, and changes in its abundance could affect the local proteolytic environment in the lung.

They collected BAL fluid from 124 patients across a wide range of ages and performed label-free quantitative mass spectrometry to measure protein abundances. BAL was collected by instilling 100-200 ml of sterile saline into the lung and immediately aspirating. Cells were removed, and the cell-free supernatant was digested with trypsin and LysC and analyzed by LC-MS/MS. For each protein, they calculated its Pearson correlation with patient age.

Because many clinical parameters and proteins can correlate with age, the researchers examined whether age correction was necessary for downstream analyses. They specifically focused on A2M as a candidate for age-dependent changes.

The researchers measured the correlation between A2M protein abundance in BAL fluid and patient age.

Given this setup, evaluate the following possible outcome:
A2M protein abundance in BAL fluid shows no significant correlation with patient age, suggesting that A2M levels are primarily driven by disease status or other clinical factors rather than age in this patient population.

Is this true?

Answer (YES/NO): NO